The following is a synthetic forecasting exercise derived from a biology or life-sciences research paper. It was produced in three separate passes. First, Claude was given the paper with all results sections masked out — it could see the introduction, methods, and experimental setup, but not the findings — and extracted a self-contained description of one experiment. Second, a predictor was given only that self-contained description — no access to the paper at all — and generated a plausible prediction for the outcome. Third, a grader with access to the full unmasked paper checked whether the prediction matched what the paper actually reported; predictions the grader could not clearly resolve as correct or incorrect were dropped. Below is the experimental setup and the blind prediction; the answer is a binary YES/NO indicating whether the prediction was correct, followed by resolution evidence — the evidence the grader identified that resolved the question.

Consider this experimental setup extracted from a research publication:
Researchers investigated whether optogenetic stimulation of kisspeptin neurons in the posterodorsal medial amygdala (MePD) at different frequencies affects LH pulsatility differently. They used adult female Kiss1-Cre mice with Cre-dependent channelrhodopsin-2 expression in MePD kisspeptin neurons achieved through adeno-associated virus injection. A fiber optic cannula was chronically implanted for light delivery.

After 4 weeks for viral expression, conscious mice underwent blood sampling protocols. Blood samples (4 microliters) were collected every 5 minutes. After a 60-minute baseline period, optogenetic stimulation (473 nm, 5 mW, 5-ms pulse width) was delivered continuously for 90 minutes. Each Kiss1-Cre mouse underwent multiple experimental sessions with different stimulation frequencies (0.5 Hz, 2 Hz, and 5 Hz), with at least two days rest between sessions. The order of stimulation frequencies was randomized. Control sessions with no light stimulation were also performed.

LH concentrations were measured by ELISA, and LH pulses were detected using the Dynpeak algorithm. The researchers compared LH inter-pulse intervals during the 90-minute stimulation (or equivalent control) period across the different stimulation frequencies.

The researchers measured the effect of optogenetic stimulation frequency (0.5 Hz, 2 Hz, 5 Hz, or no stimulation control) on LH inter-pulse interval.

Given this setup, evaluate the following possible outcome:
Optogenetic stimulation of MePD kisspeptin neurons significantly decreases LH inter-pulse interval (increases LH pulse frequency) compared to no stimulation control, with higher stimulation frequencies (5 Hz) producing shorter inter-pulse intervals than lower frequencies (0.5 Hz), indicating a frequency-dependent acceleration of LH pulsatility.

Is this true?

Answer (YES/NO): NO